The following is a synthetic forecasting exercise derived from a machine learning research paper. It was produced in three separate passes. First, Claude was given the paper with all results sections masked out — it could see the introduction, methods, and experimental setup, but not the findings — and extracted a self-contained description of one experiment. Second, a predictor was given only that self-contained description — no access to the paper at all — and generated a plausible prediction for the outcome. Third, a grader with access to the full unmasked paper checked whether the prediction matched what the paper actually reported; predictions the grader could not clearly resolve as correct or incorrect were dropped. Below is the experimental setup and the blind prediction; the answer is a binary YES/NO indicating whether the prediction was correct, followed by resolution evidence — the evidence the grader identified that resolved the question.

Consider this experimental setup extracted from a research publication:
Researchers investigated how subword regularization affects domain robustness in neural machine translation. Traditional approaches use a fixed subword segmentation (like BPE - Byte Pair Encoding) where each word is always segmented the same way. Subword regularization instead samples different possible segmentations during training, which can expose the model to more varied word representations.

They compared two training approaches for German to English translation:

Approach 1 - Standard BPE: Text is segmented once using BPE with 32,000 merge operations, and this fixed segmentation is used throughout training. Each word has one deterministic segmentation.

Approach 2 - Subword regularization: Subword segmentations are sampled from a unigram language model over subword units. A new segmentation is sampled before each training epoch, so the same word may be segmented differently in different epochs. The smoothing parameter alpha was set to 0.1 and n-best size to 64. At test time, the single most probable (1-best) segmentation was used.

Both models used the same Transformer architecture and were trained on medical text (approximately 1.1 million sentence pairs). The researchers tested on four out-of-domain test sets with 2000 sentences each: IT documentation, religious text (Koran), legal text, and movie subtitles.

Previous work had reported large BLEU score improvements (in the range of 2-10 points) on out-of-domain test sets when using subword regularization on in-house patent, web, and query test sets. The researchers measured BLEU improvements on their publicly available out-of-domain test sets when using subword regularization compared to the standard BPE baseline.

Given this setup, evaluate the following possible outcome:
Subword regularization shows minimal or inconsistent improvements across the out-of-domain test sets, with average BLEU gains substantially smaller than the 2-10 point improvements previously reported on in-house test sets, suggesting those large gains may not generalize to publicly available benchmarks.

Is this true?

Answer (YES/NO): YES